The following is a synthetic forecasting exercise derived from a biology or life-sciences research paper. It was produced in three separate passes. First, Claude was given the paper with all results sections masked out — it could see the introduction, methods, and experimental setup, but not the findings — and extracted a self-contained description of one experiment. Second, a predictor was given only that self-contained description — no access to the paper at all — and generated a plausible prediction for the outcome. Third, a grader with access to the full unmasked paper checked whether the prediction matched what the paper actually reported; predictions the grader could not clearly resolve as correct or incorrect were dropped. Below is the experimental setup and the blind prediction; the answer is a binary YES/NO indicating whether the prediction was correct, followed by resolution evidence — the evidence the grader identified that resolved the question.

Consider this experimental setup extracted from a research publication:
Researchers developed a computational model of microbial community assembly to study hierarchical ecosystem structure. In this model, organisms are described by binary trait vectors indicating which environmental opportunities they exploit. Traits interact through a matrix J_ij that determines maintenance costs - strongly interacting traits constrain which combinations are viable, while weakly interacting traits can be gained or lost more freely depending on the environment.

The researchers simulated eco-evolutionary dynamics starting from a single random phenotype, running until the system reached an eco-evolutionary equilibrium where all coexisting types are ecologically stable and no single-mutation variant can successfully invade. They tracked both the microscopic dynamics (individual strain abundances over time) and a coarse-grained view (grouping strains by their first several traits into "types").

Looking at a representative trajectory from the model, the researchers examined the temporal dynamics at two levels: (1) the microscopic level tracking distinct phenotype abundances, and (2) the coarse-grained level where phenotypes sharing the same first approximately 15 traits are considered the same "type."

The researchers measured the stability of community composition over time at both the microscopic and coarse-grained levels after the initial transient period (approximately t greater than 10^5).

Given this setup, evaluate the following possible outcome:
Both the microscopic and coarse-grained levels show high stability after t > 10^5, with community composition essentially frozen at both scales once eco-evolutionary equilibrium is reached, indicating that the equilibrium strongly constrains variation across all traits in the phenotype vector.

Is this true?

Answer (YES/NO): NO